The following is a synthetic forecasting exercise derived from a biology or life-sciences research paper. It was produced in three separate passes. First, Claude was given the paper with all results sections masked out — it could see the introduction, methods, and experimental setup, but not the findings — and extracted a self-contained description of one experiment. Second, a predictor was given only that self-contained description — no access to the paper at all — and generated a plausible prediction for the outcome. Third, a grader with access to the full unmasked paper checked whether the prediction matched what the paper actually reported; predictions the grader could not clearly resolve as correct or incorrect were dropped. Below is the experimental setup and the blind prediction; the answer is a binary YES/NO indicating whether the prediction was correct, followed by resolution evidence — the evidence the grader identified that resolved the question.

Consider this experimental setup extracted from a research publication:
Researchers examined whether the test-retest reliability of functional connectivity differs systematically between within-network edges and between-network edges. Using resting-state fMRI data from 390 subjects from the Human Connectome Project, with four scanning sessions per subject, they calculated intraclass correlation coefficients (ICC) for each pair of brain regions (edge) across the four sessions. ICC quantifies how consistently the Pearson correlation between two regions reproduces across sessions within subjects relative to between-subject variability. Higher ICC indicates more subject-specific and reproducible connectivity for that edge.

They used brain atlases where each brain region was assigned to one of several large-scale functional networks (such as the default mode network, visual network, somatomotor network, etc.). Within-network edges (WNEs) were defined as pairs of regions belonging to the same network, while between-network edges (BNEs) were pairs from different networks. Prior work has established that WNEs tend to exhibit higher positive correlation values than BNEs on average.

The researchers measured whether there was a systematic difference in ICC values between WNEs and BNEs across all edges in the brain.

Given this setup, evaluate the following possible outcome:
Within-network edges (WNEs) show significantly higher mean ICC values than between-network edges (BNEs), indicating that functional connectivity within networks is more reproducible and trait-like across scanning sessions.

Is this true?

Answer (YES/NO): YES